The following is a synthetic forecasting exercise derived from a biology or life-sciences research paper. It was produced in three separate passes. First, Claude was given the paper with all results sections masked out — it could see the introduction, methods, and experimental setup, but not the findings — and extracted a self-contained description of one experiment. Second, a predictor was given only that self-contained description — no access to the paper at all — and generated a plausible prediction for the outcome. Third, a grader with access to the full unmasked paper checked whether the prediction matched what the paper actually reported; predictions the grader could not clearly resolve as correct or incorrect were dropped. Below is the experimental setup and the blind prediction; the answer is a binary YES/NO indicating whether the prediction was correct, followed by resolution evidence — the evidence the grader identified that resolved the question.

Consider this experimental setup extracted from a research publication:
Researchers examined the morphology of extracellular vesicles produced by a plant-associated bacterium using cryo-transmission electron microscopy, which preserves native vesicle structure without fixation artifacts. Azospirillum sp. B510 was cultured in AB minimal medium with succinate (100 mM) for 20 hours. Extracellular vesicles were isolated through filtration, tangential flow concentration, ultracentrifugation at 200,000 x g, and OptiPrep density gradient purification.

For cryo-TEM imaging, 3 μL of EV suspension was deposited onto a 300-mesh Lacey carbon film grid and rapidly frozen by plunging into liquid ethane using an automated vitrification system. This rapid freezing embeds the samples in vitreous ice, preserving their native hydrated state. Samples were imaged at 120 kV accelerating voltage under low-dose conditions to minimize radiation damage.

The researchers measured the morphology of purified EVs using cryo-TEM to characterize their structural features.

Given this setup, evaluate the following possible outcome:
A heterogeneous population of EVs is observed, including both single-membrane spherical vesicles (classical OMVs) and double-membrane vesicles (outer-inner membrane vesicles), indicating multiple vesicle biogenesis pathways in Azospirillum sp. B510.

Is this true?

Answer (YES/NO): NO